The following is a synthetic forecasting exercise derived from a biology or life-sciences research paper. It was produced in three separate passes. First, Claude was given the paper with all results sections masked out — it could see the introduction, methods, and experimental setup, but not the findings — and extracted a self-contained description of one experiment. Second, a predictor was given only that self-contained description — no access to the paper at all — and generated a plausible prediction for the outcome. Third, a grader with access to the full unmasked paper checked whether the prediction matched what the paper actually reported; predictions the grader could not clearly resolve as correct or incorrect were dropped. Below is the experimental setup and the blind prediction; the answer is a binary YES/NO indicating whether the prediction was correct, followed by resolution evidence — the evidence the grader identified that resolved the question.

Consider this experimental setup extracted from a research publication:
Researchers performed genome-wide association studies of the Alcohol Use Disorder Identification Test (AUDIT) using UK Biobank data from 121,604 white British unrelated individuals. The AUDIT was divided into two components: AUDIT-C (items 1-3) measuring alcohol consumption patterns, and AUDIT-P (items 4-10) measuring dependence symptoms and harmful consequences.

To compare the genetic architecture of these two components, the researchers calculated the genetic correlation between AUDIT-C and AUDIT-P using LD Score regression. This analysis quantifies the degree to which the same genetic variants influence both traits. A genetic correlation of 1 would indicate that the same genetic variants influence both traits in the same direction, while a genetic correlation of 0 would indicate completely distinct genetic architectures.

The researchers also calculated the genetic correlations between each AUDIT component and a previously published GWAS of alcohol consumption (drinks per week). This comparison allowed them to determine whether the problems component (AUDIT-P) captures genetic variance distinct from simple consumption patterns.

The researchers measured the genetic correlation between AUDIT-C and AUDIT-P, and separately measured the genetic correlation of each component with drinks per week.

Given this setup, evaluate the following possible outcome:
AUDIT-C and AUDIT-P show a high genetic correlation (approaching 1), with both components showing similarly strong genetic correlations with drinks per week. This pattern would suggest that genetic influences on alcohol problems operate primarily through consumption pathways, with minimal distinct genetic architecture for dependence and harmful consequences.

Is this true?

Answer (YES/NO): NO